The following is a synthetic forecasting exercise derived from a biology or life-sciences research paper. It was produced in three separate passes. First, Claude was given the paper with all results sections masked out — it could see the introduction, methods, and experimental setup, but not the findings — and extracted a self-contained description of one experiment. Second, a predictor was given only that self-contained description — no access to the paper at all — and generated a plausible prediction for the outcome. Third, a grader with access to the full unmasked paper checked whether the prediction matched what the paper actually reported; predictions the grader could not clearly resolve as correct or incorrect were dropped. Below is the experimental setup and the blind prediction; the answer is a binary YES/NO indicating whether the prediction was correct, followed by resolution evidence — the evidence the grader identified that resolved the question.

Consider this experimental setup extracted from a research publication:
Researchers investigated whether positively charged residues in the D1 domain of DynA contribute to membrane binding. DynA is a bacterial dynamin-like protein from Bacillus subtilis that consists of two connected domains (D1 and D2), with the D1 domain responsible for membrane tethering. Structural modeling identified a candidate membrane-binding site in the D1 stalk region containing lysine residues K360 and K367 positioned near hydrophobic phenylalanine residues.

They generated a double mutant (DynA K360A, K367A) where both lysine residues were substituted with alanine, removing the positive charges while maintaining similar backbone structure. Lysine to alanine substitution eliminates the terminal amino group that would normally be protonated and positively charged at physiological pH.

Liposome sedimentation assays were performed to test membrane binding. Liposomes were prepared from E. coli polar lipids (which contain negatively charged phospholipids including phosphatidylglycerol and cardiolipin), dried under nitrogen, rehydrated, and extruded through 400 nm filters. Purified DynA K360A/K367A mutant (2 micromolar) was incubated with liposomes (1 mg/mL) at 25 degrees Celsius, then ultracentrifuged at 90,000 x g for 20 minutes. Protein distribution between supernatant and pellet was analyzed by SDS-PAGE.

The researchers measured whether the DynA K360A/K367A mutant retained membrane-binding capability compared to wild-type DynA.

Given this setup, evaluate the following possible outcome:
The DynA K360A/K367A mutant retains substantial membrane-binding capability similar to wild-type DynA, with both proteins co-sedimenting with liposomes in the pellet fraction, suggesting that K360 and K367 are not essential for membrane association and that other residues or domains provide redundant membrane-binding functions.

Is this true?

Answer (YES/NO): NO